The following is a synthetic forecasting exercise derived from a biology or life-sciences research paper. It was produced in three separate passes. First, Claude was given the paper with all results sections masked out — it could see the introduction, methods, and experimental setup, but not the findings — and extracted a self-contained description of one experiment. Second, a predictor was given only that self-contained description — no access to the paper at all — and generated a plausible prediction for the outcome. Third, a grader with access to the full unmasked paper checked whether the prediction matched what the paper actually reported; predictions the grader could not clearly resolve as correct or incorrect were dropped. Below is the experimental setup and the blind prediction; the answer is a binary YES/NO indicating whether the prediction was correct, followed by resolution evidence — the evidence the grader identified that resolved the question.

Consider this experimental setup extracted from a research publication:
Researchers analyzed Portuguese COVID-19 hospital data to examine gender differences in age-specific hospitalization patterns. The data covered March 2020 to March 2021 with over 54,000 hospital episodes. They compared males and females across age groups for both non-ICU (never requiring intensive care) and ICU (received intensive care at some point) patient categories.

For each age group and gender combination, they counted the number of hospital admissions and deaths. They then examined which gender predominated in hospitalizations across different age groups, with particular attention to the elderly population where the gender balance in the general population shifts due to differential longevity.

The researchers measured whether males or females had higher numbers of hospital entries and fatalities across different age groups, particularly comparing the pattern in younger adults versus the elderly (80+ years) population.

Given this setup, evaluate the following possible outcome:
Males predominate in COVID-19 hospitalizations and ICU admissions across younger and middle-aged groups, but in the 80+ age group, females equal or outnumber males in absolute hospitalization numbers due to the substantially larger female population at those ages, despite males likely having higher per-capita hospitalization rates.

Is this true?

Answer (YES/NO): NO